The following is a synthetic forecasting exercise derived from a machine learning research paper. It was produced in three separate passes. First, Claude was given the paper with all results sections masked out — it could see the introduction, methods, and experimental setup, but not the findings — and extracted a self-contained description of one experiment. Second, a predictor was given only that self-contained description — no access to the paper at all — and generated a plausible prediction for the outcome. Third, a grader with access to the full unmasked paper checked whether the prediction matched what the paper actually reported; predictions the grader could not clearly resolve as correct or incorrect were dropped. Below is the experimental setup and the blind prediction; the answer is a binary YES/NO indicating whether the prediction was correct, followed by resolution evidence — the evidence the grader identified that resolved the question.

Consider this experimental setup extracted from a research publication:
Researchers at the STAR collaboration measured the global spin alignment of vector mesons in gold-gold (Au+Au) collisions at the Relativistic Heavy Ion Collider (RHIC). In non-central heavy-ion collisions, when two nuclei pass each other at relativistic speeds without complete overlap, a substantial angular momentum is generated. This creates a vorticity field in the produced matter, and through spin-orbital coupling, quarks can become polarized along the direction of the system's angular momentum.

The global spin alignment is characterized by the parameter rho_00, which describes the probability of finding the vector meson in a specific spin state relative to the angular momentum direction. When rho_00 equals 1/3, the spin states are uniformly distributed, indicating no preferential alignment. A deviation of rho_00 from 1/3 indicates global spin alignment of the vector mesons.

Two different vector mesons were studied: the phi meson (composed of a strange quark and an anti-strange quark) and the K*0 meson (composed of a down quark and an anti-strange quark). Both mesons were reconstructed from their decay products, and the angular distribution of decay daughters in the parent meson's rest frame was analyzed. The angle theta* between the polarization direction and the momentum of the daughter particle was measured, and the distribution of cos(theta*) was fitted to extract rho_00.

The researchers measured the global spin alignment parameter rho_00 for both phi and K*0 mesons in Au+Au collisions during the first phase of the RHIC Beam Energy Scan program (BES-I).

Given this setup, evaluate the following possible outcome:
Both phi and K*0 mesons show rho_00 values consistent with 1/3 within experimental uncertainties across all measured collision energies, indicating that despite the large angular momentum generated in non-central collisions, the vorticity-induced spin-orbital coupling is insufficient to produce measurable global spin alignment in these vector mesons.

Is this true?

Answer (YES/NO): NO